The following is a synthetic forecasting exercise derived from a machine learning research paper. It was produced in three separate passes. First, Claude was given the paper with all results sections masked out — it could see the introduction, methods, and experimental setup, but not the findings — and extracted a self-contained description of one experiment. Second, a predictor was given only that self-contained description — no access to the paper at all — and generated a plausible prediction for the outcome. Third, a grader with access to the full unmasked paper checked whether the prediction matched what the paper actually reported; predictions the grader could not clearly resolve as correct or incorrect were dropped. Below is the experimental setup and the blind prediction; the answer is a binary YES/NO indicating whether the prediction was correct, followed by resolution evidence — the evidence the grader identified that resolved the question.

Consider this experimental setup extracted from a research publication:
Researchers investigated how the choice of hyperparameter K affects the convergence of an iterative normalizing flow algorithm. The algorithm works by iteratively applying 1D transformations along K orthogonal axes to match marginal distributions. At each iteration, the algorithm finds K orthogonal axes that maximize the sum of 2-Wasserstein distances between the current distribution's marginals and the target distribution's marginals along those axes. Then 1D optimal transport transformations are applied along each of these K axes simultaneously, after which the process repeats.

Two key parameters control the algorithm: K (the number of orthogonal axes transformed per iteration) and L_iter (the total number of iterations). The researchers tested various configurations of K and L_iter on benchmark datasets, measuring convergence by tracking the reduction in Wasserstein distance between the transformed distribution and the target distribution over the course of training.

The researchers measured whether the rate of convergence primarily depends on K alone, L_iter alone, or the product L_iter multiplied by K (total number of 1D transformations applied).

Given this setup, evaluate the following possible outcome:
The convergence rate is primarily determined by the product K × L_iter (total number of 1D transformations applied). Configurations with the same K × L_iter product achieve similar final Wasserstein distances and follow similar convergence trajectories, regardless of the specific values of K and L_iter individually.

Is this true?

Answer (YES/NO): YES